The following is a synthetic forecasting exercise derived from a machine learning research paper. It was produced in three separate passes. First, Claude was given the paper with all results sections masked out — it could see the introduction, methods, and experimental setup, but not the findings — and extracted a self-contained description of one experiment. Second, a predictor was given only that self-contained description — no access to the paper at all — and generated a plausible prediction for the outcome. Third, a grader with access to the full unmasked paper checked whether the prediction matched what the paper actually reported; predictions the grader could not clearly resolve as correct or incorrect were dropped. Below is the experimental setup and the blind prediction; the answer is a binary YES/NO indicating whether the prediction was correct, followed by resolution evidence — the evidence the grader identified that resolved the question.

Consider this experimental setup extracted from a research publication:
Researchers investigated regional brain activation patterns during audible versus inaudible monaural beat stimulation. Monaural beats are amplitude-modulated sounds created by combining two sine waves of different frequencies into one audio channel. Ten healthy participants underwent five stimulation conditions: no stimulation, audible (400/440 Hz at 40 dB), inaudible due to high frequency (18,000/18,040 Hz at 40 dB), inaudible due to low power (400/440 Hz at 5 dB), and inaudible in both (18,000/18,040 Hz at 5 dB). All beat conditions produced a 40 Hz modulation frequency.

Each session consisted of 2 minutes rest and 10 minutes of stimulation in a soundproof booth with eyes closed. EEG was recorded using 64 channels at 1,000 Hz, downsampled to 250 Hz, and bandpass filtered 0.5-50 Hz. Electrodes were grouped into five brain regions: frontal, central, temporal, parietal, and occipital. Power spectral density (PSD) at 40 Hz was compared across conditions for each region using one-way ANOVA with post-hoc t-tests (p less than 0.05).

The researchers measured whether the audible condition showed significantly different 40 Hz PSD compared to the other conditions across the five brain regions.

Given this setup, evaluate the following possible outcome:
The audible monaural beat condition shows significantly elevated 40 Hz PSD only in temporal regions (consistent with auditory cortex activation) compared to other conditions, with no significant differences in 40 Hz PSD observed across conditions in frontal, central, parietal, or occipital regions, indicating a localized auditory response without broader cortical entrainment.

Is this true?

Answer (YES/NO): NO